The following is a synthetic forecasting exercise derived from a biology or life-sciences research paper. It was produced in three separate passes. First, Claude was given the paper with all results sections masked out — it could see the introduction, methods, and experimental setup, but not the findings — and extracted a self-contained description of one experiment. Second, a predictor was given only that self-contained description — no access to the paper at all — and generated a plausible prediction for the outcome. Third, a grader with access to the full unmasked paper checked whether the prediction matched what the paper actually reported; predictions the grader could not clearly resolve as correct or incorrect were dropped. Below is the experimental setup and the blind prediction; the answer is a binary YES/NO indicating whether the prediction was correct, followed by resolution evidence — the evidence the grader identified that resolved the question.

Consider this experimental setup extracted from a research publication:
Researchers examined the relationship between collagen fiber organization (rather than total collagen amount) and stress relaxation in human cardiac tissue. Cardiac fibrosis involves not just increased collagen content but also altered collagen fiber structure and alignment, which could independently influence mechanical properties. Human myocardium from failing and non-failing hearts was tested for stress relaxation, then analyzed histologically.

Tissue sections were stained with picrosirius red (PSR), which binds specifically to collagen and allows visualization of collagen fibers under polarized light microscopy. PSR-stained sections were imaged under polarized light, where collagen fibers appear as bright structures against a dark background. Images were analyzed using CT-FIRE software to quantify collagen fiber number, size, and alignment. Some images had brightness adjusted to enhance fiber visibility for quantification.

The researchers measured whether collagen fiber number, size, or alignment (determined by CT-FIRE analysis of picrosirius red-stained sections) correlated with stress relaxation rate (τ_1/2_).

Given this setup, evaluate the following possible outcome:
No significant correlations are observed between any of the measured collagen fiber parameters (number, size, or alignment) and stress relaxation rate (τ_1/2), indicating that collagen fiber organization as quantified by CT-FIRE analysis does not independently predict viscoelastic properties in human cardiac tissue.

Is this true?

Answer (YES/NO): NO